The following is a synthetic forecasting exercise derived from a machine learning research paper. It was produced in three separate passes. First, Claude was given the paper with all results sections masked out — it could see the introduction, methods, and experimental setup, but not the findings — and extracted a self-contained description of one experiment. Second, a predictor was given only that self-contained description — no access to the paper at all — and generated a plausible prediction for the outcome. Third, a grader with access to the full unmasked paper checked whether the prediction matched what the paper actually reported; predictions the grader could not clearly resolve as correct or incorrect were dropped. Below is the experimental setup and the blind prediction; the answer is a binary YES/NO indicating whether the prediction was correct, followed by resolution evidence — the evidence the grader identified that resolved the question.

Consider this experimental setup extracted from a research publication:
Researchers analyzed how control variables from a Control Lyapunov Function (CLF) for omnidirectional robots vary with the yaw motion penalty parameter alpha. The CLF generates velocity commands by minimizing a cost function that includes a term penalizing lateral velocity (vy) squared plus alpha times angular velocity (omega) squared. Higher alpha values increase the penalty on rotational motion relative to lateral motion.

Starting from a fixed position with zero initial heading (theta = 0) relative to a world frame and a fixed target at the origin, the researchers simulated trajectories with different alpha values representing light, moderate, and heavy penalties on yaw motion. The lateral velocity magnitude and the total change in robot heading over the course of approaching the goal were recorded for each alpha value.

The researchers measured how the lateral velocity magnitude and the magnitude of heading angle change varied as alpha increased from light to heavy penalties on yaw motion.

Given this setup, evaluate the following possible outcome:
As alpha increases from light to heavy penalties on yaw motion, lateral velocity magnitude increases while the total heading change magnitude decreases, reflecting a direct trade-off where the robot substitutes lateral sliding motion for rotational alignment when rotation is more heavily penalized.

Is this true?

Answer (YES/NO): YES